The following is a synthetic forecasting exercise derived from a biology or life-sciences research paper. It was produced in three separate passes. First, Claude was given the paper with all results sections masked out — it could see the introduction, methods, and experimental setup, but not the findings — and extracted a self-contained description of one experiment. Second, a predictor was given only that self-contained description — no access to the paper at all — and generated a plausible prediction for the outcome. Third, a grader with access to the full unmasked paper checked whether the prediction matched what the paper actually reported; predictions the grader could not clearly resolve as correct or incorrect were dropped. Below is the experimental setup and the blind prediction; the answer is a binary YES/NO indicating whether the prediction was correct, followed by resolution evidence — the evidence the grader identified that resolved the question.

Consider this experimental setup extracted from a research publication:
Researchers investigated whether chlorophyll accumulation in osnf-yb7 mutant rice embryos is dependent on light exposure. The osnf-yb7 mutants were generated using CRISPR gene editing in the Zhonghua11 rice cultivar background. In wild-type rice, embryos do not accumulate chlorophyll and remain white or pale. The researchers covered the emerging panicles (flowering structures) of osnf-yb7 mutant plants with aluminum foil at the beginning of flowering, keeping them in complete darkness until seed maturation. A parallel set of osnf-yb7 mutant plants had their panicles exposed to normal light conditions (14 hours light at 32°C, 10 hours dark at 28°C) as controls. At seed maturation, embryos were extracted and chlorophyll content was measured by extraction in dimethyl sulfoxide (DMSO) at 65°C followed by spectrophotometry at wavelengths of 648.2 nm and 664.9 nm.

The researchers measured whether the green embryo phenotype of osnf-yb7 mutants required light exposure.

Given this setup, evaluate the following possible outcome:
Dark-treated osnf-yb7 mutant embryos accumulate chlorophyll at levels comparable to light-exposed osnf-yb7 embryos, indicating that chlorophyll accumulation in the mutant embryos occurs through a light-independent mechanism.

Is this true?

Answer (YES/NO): NO